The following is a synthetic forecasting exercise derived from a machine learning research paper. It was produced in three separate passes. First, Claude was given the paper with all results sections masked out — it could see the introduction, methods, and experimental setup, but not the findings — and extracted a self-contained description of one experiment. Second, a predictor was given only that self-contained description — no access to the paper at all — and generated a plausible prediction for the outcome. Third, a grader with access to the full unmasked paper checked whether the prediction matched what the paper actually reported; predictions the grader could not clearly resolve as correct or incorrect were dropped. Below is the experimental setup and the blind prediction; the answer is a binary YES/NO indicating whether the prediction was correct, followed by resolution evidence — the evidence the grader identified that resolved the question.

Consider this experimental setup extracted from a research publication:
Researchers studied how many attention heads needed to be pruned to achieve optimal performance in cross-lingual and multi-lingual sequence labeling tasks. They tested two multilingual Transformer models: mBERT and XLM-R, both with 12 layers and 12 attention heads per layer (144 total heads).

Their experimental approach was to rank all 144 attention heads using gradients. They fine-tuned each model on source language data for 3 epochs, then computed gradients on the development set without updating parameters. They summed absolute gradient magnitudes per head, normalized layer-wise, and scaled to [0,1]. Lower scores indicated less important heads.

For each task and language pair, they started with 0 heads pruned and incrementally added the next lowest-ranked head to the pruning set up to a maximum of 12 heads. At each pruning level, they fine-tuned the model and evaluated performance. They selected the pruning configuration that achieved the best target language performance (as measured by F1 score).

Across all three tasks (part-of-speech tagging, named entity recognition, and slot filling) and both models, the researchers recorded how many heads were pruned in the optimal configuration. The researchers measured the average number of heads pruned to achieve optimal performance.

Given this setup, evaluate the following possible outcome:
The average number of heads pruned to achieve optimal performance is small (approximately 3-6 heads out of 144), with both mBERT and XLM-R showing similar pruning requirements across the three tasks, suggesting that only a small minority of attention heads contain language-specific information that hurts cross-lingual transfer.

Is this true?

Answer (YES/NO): NO